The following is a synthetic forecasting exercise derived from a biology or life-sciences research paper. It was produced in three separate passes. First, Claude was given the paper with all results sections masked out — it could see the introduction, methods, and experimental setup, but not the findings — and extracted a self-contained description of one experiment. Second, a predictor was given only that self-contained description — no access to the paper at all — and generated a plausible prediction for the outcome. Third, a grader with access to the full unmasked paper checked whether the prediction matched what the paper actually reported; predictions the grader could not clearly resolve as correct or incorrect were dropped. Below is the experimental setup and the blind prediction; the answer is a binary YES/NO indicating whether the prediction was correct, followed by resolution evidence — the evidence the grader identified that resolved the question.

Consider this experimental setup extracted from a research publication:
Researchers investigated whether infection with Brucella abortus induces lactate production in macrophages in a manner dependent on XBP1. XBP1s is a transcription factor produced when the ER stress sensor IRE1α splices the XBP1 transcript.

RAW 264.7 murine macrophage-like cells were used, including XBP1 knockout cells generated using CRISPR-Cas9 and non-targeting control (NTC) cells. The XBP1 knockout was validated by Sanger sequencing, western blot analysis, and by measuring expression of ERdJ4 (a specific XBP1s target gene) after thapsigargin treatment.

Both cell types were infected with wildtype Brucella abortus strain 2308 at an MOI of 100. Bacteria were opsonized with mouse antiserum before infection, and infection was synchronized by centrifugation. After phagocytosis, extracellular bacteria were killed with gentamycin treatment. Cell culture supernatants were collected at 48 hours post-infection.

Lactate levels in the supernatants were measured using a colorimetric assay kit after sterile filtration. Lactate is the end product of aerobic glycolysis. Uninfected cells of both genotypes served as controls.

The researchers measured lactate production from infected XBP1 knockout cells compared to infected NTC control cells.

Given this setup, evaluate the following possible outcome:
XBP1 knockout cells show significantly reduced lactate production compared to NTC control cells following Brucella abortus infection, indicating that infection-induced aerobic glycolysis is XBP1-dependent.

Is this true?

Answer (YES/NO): YES